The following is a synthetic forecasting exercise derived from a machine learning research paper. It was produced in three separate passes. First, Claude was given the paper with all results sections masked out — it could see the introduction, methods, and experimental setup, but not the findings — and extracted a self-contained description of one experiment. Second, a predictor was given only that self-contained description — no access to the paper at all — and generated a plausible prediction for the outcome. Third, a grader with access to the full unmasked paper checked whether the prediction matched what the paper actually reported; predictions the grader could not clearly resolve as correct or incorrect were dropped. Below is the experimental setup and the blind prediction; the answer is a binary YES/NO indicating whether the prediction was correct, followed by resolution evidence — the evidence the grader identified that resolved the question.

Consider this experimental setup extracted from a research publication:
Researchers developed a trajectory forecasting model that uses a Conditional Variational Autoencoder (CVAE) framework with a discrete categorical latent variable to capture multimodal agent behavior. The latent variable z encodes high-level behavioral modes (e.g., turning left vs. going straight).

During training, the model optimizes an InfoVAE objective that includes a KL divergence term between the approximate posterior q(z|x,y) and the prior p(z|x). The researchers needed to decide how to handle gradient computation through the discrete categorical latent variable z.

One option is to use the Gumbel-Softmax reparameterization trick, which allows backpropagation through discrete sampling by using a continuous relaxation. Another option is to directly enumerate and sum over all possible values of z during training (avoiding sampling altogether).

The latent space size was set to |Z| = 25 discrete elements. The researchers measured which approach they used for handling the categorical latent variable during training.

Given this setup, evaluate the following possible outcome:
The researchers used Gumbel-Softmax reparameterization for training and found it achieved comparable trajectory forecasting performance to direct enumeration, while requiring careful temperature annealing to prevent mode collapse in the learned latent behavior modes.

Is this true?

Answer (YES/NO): NO